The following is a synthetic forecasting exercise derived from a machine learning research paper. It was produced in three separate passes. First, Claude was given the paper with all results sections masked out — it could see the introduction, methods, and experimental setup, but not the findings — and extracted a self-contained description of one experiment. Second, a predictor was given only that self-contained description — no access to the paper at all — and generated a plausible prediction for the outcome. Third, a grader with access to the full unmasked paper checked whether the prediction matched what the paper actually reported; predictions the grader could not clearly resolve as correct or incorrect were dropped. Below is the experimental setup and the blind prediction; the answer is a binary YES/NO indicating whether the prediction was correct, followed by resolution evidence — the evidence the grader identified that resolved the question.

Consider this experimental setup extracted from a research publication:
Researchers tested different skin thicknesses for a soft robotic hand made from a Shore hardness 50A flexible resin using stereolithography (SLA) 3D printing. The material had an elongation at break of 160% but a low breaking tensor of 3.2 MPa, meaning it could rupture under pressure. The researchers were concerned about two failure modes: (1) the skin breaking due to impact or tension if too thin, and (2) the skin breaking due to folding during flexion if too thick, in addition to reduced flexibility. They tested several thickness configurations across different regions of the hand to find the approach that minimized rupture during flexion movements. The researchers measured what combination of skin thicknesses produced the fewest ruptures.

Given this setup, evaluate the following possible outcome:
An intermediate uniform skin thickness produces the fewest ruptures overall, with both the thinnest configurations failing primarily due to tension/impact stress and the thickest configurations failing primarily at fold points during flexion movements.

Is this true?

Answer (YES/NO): NO